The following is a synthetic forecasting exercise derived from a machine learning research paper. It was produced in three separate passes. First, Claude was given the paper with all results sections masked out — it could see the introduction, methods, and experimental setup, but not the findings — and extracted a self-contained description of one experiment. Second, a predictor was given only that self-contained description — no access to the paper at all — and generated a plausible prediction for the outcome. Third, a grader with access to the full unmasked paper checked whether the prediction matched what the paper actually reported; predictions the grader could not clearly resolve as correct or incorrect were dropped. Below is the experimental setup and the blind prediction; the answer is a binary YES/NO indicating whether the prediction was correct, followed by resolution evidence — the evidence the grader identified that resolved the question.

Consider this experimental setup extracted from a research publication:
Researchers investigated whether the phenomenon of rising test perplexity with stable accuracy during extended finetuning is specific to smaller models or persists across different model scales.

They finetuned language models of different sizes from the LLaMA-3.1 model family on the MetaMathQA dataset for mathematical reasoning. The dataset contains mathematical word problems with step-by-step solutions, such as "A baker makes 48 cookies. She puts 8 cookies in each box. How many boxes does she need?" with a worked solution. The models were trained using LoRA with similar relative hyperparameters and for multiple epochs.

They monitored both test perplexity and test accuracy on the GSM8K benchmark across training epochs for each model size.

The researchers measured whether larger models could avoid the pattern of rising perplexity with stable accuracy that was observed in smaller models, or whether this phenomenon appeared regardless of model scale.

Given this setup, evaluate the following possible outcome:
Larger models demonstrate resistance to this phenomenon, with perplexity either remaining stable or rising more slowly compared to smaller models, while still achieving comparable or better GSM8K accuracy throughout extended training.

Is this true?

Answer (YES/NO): NO